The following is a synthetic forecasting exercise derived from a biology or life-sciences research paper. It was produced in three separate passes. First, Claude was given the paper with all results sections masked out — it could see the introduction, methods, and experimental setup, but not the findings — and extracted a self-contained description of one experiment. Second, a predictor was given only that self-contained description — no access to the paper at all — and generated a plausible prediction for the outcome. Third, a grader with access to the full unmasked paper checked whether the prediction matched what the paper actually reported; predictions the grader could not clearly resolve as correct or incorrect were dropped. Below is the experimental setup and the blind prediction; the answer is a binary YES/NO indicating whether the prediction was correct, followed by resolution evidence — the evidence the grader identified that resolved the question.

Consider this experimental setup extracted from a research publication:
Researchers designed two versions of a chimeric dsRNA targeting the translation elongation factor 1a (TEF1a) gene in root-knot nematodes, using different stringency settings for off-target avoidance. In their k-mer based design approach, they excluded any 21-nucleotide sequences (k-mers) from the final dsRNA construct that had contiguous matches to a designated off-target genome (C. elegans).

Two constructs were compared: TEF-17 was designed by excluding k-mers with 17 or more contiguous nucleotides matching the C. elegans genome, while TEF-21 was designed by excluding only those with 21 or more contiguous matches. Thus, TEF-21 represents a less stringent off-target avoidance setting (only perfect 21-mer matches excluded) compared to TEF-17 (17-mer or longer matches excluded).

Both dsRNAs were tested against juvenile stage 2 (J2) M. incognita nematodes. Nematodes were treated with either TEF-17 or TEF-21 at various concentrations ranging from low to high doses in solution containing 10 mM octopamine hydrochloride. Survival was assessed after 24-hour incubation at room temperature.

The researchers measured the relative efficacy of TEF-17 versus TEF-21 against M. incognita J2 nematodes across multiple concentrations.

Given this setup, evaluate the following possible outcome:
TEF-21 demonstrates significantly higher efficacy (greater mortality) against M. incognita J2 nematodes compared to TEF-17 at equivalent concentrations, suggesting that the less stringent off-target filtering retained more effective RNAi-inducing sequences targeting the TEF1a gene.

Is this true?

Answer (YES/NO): NO